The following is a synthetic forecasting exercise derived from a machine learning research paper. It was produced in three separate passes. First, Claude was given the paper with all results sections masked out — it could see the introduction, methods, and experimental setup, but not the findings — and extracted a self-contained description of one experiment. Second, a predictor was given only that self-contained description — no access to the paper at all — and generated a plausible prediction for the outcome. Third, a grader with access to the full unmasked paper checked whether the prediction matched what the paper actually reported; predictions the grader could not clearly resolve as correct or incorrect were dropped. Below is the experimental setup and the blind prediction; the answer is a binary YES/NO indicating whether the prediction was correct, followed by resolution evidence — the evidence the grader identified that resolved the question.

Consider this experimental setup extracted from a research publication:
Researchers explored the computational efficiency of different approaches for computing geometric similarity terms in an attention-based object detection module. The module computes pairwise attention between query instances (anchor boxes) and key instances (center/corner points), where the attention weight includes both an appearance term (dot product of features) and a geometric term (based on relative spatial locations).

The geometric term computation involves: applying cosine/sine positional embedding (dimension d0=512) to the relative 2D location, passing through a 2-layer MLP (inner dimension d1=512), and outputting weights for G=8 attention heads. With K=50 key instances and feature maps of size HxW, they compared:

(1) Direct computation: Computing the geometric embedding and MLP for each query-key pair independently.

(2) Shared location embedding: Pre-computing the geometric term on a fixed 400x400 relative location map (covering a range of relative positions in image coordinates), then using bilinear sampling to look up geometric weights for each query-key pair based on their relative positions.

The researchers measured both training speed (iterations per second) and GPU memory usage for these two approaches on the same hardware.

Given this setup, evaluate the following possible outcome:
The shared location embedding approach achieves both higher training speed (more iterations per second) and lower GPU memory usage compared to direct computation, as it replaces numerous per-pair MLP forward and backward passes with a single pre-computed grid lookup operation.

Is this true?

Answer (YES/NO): YES